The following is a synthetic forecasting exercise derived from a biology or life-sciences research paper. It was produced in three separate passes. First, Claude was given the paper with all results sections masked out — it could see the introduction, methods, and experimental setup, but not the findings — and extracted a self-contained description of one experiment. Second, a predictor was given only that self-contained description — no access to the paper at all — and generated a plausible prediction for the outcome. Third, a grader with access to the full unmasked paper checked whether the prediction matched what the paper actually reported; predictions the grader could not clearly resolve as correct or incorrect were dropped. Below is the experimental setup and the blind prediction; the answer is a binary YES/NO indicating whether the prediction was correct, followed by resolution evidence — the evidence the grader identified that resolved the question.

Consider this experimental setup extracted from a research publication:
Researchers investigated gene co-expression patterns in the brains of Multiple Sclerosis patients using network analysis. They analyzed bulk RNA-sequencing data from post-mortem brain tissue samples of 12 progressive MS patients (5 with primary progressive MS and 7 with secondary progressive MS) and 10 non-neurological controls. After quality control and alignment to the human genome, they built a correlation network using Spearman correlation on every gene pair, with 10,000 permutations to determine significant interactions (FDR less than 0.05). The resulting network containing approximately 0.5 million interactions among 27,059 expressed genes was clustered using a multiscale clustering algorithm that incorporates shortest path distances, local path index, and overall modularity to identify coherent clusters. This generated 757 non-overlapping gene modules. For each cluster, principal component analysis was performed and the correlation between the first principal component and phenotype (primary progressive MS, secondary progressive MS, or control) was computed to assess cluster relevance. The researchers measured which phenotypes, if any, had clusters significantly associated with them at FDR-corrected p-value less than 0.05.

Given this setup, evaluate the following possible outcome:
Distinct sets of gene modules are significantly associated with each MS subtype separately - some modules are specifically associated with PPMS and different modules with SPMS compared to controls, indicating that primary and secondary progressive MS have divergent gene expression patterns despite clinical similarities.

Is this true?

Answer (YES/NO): YES